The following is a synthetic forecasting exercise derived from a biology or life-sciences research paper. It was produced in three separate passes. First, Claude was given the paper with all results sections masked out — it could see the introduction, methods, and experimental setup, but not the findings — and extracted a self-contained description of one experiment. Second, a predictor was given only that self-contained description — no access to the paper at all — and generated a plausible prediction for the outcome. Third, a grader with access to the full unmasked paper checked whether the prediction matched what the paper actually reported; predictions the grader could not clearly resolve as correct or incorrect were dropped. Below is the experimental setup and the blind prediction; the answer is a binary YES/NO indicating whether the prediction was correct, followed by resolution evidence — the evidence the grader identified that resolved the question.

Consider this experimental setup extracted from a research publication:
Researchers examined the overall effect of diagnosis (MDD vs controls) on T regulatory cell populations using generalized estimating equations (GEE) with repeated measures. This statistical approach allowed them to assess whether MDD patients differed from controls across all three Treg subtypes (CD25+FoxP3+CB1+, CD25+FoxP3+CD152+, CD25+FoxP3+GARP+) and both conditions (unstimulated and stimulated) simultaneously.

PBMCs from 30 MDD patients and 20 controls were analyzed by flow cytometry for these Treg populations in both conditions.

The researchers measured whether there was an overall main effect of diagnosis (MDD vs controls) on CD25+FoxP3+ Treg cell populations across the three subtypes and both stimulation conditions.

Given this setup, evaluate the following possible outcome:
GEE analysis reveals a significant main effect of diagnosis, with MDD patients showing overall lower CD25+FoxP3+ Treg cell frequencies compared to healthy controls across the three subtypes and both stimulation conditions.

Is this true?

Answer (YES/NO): YES